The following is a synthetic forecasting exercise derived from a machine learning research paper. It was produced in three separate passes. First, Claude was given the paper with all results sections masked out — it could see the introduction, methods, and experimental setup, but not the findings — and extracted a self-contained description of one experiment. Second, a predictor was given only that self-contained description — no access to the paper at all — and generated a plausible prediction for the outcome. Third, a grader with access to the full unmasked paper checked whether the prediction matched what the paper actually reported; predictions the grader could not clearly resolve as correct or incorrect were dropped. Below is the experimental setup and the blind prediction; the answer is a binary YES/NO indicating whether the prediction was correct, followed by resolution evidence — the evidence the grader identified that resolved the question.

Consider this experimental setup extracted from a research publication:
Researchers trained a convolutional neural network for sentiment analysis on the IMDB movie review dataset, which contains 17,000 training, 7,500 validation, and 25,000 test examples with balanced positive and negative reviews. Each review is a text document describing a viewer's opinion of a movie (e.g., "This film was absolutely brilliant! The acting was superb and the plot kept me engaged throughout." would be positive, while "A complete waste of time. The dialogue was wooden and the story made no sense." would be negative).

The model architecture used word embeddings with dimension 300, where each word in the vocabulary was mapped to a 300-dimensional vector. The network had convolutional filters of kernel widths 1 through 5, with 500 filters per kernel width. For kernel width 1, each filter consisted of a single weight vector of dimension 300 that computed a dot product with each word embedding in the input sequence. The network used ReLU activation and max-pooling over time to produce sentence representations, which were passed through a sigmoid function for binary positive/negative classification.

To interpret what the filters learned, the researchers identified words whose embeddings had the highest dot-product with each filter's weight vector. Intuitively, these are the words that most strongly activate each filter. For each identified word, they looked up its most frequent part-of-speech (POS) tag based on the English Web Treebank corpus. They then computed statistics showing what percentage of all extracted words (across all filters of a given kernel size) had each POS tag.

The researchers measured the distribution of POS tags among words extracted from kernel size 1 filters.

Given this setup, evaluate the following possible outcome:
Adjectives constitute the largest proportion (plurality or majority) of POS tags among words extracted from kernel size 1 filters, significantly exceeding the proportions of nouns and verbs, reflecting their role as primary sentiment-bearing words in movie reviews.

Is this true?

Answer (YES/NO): YES